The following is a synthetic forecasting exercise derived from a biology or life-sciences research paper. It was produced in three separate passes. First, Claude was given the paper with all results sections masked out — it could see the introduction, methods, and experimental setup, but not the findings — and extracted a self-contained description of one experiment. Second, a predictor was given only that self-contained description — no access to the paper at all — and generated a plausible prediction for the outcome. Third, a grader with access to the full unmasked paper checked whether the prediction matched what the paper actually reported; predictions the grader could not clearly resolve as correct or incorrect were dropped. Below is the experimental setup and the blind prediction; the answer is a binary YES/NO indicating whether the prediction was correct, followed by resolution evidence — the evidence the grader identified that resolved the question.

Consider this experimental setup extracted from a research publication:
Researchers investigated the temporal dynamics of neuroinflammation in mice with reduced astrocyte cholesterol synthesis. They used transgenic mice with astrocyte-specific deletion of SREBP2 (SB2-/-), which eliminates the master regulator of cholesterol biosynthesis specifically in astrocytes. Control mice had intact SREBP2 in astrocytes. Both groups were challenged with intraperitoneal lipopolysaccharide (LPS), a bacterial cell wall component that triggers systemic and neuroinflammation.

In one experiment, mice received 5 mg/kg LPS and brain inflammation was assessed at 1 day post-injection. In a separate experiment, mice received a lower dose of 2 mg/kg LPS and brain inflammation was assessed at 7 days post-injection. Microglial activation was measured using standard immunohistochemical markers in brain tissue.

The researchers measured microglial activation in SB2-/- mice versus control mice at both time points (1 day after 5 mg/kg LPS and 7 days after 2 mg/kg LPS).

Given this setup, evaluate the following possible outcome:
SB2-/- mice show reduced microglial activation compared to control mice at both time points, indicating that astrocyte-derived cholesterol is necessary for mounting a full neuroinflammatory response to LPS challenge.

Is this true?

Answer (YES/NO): NO